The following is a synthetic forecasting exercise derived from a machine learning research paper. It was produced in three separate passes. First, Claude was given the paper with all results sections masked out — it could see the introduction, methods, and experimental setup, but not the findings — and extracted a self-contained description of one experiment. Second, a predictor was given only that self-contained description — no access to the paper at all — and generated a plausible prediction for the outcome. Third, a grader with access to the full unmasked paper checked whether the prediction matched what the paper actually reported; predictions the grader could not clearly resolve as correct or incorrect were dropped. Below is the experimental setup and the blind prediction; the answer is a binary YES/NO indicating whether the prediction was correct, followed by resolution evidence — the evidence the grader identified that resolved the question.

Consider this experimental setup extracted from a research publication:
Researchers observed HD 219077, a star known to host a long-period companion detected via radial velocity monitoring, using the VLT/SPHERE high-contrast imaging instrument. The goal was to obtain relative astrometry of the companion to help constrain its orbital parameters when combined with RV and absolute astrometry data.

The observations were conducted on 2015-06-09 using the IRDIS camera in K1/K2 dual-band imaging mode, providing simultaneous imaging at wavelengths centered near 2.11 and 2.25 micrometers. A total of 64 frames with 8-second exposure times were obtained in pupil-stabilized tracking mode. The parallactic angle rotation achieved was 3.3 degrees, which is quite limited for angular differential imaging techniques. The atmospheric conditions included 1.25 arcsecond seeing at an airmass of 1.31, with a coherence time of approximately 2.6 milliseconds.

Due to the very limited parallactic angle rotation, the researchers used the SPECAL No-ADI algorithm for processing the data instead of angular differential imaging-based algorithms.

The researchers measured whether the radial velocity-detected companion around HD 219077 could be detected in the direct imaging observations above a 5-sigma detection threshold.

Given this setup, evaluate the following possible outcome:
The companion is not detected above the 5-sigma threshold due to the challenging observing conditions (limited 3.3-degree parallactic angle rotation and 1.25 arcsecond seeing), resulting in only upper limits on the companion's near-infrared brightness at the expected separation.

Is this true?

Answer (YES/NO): NO